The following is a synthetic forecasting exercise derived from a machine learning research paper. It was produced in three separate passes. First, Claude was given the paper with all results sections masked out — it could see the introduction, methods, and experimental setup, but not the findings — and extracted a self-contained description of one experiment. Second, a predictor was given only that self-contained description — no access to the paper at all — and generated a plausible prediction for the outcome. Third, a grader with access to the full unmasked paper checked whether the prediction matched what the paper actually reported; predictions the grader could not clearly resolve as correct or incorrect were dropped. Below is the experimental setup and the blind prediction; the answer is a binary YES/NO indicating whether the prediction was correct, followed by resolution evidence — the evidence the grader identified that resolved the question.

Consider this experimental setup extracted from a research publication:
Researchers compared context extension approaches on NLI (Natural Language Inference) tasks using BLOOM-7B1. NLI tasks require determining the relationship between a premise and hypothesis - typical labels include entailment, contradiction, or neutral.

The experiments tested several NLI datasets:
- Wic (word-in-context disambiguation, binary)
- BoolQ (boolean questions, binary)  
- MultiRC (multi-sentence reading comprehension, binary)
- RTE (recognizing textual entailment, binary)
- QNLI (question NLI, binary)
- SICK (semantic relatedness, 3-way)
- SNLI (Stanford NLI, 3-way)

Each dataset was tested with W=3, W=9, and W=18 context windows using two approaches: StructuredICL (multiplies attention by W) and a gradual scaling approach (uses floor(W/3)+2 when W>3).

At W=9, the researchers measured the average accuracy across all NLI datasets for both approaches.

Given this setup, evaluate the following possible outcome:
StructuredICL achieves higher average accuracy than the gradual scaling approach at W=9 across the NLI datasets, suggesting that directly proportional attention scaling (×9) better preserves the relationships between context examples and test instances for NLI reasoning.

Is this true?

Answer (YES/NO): NO